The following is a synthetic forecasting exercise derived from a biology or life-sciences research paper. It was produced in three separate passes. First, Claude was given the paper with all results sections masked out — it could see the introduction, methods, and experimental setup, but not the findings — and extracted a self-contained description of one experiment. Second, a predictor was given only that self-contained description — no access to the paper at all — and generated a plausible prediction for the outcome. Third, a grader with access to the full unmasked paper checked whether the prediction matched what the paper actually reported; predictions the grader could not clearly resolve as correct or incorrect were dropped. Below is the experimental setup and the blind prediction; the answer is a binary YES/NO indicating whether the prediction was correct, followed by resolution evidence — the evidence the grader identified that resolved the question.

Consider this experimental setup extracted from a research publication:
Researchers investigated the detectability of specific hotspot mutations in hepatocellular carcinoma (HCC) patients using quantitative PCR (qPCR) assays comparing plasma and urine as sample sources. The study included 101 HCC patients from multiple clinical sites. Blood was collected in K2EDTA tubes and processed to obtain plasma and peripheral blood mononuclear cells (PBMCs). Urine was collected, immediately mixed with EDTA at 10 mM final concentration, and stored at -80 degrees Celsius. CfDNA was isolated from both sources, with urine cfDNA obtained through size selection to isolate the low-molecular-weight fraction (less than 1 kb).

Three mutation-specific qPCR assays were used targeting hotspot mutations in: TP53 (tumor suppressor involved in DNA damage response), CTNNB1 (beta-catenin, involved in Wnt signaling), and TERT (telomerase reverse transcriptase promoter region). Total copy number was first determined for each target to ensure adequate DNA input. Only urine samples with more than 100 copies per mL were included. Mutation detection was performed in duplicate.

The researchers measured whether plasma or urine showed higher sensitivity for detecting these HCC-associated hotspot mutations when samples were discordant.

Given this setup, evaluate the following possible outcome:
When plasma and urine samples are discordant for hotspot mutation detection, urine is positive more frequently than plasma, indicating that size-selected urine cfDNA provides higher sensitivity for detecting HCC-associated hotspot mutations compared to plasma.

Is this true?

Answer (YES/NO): NO